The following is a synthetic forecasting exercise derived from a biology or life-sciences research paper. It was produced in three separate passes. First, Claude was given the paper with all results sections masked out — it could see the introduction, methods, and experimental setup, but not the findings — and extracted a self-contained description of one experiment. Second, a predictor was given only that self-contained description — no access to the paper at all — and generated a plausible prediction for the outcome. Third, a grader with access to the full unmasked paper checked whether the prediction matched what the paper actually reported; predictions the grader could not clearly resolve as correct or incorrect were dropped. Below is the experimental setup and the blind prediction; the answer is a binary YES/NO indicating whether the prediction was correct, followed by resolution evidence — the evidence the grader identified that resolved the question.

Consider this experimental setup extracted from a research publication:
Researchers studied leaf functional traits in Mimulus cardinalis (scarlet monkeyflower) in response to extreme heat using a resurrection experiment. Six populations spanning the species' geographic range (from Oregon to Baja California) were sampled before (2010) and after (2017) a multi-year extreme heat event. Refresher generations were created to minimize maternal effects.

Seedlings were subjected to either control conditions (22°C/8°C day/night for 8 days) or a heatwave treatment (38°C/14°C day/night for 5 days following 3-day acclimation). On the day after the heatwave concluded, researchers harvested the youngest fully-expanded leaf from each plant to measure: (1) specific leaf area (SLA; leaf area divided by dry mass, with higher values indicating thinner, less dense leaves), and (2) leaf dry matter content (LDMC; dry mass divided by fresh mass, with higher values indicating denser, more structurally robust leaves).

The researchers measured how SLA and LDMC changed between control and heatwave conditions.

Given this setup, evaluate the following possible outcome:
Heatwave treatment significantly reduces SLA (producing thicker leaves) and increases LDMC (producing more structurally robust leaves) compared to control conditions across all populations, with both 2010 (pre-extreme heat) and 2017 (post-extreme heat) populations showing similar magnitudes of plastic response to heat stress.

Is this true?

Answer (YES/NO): NO